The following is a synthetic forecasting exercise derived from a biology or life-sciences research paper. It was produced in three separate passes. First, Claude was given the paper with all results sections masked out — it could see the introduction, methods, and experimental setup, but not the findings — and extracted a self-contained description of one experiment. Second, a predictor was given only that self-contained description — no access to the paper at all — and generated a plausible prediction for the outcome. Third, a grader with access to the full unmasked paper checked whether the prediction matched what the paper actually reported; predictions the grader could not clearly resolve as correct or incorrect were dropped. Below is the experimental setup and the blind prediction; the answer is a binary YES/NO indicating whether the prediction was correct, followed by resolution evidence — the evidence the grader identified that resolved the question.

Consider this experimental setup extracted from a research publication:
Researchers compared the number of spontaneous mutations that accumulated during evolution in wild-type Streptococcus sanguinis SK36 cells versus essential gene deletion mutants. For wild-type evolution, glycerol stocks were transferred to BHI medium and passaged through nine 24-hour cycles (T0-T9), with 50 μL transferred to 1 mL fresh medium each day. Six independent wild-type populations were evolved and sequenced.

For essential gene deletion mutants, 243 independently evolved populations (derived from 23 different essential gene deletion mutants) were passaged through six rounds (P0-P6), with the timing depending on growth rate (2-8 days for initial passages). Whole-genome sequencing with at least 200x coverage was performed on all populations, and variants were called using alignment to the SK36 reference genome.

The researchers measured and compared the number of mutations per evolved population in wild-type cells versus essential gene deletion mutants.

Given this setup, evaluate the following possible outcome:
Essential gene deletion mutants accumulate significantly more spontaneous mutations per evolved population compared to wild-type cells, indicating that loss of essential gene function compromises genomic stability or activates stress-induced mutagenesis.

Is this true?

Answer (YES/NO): NO